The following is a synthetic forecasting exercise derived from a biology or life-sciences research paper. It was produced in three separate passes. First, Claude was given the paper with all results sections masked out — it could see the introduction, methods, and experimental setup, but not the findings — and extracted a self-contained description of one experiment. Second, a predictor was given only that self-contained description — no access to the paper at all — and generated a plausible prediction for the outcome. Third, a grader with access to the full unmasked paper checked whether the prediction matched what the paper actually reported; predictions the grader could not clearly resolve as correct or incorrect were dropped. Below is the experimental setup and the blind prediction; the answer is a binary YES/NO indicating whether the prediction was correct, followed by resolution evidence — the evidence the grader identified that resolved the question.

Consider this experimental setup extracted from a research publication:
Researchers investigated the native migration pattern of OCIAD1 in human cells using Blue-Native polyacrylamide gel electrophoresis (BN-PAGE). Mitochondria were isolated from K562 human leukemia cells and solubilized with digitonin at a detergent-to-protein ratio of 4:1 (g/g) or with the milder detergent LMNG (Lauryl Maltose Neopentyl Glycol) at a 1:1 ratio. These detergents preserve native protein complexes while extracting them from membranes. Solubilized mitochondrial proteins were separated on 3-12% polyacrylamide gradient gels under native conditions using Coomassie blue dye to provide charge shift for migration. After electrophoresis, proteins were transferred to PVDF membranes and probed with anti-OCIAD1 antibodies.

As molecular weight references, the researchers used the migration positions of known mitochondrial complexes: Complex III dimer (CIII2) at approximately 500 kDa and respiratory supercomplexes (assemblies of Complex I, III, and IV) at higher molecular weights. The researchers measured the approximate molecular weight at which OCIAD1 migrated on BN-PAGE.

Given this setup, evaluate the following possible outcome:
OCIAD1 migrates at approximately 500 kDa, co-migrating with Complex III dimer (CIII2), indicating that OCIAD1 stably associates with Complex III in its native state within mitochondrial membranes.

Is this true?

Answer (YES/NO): NO